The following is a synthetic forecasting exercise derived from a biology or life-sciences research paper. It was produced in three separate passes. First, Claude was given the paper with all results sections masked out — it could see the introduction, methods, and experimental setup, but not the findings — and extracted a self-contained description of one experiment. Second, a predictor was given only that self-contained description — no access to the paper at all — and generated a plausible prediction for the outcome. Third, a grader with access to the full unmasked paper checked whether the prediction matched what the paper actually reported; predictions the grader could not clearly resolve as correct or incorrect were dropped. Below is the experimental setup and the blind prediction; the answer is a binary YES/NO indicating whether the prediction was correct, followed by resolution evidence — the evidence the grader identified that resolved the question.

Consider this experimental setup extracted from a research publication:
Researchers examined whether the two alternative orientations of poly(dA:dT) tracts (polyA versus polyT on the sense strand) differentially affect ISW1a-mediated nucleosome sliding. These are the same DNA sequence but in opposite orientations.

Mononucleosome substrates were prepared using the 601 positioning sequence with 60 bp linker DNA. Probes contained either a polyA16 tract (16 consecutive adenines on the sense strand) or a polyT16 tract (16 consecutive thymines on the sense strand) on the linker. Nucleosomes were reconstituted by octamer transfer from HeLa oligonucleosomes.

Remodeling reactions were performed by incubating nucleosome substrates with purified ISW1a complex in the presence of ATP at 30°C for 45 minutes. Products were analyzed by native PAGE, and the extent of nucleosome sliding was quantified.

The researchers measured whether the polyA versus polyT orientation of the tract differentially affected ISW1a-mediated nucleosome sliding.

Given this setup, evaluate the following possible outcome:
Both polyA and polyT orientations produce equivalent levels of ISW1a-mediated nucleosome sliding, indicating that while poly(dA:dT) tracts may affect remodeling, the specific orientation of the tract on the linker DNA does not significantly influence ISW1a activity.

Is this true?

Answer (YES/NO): NO